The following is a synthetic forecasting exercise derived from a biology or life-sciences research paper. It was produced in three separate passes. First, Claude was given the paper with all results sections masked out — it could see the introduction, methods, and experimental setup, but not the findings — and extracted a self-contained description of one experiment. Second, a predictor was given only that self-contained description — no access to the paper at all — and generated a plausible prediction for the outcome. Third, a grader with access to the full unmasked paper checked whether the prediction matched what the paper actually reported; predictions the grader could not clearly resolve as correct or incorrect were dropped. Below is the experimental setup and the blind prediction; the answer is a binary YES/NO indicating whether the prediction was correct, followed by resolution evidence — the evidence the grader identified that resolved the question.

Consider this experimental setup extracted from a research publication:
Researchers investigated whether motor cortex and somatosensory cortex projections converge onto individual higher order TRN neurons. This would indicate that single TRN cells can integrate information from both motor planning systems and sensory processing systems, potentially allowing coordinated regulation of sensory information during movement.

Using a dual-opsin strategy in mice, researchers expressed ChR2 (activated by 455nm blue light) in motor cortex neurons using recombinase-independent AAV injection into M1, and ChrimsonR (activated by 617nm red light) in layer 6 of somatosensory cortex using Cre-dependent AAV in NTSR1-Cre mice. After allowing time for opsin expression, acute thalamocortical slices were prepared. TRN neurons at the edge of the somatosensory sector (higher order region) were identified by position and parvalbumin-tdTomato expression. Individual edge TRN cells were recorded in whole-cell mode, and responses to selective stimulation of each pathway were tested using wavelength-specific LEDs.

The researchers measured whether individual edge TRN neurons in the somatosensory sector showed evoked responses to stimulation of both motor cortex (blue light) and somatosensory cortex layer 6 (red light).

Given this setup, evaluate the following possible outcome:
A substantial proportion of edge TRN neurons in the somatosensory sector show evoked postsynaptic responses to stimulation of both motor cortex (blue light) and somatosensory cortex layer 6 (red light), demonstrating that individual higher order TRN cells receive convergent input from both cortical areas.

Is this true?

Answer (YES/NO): YES